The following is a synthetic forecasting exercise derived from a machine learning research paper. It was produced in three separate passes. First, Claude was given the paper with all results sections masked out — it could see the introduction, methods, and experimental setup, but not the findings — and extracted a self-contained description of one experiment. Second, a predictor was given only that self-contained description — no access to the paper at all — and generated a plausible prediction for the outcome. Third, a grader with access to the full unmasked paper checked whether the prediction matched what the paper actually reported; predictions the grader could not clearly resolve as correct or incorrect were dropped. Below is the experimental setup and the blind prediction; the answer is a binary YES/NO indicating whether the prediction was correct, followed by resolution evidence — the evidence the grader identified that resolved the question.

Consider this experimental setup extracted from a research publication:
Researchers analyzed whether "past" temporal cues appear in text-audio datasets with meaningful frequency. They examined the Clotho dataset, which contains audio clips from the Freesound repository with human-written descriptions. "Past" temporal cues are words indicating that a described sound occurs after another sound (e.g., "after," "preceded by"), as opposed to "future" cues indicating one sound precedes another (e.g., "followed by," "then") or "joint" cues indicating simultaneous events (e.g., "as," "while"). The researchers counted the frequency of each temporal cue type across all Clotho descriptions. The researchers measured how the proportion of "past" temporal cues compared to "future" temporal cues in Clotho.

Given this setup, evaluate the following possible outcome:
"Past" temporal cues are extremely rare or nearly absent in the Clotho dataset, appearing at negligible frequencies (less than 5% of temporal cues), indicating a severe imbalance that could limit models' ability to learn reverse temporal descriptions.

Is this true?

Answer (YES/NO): NO